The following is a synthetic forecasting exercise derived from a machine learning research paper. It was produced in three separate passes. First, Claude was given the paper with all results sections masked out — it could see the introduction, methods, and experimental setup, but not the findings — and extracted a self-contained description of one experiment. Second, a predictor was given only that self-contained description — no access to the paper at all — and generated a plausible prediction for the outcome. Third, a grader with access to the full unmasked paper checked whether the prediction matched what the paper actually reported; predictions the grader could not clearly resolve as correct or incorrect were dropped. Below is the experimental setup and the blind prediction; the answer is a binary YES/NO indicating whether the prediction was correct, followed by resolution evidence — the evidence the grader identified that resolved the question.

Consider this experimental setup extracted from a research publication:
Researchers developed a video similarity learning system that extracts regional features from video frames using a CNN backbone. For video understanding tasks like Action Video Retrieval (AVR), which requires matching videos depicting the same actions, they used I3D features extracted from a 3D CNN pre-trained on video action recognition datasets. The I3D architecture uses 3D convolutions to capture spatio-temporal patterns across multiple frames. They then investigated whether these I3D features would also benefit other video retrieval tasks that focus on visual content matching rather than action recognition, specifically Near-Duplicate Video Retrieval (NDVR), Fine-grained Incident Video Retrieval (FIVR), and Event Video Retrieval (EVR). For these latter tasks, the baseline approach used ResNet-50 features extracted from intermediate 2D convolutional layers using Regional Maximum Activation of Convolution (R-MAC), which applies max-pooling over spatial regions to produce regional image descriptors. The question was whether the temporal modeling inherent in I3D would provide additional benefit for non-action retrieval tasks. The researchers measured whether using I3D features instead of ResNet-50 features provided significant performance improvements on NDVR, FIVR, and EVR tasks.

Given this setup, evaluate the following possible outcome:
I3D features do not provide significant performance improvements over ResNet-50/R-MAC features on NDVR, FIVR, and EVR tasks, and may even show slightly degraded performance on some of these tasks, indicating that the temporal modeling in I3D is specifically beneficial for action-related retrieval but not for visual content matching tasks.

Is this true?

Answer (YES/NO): YES